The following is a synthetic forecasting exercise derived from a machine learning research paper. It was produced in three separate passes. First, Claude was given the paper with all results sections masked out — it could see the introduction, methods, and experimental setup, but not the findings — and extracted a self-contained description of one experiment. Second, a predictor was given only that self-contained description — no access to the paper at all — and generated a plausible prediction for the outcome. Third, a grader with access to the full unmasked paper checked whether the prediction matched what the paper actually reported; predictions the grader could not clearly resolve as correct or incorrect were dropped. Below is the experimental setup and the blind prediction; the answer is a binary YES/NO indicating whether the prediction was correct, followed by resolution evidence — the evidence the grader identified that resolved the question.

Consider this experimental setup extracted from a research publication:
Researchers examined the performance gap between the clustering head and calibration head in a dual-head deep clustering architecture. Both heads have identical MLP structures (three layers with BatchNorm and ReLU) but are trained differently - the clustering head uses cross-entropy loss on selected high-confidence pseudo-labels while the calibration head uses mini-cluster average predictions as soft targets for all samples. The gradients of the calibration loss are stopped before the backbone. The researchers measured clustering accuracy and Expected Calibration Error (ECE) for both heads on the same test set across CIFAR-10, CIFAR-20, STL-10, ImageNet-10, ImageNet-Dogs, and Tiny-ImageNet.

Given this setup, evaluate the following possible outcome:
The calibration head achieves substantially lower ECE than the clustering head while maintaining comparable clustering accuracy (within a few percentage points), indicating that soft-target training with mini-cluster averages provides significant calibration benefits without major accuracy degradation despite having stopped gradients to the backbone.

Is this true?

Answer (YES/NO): YES